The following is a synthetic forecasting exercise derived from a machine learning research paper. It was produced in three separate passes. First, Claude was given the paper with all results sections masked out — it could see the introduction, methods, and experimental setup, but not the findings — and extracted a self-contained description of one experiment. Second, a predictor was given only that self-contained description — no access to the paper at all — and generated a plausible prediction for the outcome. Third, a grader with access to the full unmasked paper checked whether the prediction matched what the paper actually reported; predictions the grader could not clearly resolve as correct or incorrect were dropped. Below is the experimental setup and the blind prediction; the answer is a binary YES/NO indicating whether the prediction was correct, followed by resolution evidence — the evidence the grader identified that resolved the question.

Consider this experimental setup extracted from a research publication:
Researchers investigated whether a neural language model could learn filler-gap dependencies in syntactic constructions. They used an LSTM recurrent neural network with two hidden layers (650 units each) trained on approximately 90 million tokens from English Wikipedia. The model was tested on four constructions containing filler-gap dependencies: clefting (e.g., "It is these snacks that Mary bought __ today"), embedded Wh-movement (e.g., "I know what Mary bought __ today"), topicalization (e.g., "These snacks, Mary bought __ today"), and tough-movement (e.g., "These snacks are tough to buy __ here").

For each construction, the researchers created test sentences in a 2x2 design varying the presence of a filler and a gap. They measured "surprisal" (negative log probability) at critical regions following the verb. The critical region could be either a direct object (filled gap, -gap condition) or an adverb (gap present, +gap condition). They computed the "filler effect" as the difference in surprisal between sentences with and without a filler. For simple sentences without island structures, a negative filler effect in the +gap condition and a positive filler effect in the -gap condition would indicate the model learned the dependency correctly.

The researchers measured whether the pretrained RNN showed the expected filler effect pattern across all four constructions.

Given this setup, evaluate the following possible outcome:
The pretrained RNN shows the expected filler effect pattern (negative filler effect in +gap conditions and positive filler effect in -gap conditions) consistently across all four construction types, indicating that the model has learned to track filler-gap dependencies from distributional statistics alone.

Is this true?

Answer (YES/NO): NO